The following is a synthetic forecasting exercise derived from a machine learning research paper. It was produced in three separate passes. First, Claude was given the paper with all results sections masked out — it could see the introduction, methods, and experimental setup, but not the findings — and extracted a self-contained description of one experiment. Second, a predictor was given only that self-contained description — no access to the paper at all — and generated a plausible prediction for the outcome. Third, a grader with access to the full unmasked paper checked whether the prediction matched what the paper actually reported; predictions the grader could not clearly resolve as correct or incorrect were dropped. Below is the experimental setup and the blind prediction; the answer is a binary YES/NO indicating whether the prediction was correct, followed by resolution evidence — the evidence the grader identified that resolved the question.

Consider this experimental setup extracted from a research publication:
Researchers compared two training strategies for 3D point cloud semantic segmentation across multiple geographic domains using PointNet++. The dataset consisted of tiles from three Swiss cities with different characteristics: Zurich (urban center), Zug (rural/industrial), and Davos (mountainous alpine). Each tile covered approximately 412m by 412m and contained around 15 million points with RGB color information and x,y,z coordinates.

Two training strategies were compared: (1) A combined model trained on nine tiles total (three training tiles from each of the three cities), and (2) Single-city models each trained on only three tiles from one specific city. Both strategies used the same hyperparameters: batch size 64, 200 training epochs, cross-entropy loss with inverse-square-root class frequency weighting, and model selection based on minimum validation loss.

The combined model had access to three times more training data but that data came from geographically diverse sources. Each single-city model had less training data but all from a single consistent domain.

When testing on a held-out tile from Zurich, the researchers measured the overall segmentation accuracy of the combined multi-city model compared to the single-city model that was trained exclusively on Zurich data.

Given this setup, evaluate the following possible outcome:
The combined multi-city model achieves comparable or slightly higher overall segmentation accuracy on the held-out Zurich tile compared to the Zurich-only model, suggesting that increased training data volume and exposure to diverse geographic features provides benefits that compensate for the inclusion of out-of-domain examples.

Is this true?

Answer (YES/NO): YES